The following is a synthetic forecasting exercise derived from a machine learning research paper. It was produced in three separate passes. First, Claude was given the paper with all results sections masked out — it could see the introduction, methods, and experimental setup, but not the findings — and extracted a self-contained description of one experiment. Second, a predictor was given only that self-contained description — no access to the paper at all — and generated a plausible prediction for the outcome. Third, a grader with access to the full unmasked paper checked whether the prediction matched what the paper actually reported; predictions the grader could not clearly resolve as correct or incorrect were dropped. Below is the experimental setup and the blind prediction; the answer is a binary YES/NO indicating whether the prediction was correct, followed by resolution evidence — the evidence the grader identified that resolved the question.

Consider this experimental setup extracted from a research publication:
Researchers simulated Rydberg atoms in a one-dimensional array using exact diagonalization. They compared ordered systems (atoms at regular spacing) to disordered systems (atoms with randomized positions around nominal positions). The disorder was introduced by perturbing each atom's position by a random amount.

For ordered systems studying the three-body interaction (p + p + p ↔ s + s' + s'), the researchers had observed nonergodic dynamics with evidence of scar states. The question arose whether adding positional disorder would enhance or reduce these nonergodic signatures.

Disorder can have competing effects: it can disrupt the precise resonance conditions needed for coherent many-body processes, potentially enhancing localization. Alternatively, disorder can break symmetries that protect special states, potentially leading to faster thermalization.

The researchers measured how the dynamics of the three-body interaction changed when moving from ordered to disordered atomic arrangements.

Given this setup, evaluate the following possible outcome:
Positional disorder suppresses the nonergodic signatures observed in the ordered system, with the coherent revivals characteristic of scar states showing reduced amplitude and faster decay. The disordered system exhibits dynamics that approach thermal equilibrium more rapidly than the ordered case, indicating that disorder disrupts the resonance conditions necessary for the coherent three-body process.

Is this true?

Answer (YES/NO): NO